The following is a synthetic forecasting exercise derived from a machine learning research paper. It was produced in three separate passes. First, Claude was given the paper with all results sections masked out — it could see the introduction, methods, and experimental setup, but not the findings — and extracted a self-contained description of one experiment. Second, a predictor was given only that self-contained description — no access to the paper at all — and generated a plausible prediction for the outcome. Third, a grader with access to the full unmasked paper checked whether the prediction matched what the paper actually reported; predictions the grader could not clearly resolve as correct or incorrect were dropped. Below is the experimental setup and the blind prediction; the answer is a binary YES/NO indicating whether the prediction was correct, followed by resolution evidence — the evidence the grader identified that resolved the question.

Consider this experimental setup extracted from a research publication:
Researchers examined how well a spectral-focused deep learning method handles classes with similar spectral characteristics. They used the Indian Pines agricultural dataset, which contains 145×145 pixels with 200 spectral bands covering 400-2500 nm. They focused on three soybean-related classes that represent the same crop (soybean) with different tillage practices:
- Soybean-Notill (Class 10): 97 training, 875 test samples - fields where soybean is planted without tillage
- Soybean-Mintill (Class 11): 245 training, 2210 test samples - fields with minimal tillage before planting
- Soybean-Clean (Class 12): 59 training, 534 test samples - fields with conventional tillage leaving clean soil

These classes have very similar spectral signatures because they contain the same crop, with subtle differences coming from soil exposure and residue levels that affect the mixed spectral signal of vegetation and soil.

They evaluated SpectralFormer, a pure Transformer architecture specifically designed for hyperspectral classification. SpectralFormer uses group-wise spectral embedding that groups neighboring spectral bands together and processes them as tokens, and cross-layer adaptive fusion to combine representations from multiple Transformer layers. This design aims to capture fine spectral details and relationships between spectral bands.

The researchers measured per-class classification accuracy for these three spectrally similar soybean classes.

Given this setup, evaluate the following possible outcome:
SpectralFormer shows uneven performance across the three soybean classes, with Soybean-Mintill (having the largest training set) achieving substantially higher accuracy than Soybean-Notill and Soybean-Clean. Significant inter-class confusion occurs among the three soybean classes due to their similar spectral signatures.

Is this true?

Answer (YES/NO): NO